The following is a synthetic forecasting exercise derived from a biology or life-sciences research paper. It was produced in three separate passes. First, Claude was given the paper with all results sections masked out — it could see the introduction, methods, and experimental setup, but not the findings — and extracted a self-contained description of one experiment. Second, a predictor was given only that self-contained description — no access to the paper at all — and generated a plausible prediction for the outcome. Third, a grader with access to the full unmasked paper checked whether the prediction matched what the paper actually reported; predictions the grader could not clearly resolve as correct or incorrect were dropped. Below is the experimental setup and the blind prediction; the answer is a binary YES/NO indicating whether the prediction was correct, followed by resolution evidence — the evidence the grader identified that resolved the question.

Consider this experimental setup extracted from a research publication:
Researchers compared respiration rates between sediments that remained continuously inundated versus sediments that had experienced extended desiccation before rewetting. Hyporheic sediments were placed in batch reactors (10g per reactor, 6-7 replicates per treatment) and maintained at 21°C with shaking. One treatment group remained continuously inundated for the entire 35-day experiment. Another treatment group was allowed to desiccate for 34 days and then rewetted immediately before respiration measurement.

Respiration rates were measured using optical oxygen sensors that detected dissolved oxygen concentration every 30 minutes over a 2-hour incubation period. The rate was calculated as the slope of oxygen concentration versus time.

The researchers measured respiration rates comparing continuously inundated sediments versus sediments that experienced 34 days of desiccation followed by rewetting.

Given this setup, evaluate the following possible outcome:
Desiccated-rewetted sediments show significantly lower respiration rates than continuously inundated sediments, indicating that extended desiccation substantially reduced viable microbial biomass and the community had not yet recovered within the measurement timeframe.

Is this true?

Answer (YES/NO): YES